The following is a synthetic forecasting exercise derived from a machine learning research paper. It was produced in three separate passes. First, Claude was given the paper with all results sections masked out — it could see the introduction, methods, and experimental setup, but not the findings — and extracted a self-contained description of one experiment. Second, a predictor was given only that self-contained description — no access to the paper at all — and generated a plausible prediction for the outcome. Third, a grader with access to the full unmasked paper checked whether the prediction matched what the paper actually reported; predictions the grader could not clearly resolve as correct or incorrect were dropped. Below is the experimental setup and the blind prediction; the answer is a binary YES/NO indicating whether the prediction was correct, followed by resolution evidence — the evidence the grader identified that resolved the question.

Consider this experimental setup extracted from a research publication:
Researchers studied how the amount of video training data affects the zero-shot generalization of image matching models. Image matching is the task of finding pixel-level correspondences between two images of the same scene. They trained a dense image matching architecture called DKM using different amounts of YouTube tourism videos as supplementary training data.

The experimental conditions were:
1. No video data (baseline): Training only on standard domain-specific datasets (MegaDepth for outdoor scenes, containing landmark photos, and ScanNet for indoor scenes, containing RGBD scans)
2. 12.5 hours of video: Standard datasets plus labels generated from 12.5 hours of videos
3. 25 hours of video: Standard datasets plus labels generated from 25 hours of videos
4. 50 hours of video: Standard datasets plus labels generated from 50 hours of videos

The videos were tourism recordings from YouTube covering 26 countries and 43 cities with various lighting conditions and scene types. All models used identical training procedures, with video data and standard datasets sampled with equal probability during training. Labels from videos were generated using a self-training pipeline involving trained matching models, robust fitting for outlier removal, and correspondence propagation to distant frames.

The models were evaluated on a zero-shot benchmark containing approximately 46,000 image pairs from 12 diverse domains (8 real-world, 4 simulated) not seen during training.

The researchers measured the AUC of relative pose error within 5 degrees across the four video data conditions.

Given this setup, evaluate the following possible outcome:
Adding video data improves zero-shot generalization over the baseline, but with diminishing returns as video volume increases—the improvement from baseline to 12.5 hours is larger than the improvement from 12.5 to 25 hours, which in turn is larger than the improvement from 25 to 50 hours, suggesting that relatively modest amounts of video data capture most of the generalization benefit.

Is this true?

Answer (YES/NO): NO